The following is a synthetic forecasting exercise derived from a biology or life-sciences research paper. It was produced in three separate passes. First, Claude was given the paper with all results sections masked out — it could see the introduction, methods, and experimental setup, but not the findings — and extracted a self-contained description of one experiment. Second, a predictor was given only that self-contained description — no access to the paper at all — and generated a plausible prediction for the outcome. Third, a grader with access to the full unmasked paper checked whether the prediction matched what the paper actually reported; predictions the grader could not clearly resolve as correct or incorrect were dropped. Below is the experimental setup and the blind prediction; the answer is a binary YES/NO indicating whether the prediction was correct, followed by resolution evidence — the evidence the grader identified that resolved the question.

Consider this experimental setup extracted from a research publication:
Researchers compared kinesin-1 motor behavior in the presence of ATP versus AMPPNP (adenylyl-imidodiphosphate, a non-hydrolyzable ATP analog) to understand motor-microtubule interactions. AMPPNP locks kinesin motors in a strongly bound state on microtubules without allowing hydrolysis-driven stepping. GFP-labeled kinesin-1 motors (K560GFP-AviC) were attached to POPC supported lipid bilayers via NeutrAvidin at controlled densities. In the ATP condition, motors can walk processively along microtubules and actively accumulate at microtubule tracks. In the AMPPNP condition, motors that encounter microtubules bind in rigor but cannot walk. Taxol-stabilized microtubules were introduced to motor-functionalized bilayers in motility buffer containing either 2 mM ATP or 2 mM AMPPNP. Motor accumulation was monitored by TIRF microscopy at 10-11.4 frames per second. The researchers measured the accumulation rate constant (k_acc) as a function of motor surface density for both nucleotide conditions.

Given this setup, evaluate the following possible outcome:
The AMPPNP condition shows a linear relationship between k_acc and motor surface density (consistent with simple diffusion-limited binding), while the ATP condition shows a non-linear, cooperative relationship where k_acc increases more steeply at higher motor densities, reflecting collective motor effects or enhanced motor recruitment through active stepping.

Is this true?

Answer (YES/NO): NO